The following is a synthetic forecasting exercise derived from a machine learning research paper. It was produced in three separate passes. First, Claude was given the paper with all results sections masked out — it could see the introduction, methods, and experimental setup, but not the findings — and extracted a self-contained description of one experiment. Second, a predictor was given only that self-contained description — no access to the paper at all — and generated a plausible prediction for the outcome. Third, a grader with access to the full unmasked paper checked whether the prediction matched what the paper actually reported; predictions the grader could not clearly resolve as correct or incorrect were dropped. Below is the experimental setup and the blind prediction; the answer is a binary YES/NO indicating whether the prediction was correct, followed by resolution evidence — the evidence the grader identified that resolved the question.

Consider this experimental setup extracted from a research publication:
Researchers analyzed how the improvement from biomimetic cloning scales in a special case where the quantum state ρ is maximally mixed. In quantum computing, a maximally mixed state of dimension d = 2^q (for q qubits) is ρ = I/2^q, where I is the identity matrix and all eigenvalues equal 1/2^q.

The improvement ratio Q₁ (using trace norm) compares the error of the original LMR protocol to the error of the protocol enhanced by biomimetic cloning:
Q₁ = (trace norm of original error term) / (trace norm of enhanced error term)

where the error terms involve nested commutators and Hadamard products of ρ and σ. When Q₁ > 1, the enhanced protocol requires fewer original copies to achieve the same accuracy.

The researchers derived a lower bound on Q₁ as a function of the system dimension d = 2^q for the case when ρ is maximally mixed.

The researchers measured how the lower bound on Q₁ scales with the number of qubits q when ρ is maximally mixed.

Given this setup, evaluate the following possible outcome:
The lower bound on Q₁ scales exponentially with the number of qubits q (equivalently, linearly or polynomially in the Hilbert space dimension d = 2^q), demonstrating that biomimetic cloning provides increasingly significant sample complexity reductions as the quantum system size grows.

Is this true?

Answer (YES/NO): YES